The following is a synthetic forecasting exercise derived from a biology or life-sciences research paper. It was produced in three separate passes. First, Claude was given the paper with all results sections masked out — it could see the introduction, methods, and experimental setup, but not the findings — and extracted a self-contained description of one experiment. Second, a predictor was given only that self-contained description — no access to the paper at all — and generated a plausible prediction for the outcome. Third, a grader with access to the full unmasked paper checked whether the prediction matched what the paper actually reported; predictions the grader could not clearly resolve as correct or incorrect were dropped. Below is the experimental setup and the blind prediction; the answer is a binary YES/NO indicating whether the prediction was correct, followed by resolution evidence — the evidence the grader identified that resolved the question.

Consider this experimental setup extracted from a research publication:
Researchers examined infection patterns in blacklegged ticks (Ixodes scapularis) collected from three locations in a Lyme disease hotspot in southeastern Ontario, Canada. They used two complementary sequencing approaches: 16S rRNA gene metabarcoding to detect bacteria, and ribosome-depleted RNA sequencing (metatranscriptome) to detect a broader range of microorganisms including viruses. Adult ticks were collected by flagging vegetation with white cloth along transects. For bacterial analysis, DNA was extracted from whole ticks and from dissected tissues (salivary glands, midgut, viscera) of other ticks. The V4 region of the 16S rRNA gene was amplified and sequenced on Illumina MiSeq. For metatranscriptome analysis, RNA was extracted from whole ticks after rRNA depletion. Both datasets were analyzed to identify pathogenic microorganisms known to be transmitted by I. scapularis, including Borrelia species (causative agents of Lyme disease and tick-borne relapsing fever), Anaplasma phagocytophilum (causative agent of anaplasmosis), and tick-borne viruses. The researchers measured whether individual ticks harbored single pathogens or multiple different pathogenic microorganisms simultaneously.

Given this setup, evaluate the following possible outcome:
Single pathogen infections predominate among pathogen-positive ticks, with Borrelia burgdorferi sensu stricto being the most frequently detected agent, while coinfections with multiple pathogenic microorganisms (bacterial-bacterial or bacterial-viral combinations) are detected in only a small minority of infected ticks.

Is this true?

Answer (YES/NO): NO